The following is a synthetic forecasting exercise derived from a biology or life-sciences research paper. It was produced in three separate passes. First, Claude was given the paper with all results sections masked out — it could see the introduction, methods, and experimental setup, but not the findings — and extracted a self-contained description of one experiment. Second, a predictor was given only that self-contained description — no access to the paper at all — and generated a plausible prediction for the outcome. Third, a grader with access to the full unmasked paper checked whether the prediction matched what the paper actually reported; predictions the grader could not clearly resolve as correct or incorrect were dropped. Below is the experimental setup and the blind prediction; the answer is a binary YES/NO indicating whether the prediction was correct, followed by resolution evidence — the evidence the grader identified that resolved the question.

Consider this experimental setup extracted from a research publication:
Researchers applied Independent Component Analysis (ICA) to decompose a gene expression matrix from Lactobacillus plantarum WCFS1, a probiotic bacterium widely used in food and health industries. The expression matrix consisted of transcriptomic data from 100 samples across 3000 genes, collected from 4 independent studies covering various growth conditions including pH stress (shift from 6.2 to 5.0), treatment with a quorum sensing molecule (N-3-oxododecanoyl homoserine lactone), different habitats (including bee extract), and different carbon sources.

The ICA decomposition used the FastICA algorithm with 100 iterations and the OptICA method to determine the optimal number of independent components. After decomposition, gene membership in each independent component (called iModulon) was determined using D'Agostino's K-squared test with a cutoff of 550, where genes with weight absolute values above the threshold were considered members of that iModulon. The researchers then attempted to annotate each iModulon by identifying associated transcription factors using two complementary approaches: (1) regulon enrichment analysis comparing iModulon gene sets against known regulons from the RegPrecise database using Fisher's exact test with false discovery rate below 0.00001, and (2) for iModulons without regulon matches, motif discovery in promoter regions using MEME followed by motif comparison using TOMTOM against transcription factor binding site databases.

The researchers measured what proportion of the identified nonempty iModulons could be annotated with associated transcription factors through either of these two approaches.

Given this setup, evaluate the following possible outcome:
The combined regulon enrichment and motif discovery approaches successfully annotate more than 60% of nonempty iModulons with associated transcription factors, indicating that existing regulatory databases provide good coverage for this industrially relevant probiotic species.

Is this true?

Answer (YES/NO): NO